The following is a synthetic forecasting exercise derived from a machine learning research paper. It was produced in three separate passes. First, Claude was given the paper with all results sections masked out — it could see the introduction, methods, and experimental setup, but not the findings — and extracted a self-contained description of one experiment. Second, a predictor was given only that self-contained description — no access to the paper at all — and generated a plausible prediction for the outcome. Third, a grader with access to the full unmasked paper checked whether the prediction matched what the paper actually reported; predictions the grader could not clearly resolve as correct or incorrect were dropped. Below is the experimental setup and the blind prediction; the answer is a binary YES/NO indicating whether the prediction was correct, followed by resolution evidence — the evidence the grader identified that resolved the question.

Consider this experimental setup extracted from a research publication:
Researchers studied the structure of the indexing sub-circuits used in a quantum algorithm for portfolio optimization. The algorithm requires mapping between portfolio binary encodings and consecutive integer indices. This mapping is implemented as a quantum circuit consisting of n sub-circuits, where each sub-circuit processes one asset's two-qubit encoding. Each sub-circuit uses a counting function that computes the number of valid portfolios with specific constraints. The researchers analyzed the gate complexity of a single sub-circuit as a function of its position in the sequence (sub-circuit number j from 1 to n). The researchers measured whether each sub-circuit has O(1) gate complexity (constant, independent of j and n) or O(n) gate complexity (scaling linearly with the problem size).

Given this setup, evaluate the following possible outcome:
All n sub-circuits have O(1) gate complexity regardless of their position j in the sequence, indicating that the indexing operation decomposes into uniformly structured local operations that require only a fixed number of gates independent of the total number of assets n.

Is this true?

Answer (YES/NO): NO